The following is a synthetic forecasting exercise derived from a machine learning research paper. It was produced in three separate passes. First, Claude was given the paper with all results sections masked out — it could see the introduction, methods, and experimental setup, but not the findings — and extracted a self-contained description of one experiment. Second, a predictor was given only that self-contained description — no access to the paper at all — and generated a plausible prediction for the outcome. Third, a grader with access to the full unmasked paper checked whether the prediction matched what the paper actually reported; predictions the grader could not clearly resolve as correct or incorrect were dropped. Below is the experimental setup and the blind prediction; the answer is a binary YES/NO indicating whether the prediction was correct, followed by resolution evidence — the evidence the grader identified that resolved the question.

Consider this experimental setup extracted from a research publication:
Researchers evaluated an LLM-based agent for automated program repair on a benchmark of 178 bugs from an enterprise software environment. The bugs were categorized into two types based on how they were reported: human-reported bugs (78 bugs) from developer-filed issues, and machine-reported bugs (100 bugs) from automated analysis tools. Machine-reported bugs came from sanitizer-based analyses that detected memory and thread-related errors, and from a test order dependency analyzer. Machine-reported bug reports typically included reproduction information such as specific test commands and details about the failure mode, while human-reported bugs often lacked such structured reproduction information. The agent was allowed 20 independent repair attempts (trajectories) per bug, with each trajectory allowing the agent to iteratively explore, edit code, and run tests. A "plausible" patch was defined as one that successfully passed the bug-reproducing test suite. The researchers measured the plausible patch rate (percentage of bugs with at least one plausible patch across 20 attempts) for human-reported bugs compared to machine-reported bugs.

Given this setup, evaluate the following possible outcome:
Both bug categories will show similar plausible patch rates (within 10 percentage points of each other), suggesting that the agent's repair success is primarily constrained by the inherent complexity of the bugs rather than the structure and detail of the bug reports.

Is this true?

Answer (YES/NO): NO